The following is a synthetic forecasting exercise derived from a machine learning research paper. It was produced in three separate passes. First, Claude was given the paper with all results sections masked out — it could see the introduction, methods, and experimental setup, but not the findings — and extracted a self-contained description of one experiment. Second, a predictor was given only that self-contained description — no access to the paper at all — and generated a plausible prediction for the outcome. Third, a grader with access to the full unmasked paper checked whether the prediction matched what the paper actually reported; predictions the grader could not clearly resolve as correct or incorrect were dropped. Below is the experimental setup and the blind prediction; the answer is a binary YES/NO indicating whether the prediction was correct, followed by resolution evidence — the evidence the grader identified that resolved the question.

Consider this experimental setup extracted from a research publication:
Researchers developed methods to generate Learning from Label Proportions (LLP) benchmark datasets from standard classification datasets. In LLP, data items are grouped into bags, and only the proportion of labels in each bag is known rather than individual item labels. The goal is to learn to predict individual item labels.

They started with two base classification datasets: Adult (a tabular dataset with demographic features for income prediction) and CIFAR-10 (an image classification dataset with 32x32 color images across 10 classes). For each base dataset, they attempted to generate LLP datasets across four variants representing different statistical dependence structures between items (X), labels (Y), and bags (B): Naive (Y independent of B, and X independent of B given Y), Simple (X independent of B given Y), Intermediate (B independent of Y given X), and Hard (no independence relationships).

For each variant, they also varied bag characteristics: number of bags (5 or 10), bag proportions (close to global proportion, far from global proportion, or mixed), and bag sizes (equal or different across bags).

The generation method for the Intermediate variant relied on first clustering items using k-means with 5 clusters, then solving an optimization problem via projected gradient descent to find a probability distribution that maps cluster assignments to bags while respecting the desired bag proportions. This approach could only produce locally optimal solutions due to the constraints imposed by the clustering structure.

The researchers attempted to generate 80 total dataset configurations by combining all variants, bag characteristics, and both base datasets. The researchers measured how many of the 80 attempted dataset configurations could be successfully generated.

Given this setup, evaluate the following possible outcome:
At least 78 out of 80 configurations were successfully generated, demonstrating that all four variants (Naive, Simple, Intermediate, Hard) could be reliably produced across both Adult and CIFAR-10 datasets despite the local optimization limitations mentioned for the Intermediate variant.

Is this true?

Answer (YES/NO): NO